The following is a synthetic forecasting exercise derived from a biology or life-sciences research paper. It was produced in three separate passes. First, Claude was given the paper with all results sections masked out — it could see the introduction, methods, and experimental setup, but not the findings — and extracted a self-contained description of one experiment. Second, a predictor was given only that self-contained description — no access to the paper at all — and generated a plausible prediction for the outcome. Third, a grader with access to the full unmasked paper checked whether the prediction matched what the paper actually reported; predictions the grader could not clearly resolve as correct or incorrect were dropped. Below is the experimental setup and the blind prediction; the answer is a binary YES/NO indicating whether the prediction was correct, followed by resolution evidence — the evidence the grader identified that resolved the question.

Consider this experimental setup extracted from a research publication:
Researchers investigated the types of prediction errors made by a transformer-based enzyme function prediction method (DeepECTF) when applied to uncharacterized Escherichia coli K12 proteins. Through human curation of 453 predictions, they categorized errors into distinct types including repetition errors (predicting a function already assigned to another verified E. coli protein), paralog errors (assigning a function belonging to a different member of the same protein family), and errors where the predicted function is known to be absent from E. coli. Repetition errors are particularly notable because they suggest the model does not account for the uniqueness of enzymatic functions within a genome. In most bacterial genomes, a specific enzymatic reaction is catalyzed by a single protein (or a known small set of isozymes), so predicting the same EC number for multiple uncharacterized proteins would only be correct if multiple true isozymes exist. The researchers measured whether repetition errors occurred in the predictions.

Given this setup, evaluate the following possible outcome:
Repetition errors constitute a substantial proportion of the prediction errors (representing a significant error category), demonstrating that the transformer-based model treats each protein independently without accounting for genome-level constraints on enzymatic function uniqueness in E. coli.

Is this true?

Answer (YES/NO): YES